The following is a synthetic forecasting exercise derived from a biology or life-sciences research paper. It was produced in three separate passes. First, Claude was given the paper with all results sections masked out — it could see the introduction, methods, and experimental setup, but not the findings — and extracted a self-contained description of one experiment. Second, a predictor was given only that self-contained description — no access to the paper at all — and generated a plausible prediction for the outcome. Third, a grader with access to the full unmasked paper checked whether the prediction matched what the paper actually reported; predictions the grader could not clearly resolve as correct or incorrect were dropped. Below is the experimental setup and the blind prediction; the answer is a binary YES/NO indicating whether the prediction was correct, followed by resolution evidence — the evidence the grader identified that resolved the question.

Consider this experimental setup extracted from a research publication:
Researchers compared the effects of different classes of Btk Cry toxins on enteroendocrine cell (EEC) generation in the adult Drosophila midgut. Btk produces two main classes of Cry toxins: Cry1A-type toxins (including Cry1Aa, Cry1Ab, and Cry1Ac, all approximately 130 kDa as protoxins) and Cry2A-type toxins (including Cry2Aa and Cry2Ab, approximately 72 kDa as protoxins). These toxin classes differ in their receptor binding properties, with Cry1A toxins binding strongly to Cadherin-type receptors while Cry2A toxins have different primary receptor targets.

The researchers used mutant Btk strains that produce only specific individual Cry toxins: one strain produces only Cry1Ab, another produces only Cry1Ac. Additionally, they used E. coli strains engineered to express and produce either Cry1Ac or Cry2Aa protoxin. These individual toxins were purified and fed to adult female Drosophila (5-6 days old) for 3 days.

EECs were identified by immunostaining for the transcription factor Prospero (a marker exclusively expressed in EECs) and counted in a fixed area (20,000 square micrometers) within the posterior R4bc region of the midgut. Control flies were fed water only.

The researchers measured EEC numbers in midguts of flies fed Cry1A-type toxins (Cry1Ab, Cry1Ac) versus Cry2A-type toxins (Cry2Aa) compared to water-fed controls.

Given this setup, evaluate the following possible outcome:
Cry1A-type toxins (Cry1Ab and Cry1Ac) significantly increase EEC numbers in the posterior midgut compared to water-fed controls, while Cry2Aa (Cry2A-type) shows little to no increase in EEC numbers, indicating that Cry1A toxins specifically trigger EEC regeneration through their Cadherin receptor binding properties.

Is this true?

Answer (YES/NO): YES